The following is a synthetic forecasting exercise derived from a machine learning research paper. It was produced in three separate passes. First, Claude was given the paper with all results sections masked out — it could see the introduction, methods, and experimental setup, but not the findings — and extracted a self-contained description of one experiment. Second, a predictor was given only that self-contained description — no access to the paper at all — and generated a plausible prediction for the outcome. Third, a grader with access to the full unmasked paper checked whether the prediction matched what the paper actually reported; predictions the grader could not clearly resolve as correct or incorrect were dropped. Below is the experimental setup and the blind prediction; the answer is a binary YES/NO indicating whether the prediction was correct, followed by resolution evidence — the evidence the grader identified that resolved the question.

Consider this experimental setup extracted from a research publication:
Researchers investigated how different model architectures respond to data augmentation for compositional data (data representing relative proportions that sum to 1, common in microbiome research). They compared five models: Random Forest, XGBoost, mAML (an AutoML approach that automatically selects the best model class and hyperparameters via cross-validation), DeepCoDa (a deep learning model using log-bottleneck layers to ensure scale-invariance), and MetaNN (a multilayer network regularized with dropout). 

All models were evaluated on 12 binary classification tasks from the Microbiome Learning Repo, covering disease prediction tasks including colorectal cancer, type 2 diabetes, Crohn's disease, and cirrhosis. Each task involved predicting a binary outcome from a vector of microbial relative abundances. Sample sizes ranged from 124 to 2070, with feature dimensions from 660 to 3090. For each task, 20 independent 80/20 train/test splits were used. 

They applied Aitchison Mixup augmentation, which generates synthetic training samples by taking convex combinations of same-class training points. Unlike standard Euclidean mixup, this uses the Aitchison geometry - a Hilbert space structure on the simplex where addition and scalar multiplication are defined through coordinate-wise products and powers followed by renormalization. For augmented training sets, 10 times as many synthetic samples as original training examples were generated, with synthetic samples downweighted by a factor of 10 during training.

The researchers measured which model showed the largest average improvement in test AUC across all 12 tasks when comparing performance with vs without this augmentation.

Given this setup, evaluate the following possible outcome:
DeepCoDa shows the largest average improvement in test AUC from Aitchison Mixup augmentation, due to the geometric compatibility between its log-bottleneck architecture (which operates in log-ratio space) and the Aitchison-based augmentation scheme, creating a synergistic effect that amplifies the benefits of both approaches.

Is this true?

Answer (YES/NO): YES